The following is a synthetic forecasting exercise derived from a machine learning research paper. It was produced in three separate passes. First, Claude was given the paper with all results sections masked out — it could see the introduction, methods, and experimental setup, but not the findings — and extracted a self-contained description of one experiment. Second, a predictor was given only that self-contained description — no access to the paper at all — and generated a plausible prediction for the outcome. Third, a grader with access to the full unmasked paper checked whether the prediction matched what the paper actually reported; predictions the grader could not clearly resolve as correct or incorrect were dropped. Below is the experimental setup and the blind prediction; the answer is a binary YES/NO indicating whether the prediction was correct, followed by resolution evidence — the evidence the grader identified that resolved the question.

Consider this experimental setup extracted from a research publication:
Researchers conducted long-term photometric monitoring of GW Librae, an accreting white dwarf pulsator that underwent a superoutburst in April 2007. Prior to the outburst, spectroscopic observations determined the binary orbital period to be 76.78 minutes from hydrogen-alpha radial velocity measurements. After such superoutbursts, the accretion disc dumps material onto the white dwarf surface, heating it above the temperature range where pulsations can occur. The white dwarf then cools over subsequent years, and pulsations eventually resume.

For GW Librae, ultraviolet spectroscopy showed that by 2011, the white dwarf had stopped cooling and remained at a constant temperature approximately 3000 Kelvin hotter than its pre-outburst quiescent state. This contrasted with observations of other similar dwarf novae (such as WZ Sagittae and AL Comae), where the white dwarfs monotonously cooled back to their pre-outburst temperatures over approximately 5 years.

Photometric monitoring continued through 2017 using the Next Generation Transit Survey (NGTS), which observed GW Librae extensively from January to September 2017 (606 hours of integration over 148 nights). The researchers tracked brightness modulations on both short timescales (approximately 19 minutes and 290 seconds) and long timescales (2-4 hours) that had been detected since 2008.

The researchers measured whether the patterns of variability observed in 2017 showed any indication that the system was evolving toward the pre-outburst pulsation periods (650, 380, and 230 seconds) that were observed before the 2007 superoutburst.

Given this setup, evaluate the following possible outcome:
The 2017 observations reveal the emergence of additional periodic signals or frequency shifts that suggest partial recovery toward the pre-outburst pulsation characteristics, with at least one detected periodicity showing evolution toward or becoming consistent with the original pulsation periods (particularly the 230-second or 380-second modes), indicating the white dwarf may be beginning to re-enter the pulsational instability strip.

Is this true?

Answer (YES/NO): NO